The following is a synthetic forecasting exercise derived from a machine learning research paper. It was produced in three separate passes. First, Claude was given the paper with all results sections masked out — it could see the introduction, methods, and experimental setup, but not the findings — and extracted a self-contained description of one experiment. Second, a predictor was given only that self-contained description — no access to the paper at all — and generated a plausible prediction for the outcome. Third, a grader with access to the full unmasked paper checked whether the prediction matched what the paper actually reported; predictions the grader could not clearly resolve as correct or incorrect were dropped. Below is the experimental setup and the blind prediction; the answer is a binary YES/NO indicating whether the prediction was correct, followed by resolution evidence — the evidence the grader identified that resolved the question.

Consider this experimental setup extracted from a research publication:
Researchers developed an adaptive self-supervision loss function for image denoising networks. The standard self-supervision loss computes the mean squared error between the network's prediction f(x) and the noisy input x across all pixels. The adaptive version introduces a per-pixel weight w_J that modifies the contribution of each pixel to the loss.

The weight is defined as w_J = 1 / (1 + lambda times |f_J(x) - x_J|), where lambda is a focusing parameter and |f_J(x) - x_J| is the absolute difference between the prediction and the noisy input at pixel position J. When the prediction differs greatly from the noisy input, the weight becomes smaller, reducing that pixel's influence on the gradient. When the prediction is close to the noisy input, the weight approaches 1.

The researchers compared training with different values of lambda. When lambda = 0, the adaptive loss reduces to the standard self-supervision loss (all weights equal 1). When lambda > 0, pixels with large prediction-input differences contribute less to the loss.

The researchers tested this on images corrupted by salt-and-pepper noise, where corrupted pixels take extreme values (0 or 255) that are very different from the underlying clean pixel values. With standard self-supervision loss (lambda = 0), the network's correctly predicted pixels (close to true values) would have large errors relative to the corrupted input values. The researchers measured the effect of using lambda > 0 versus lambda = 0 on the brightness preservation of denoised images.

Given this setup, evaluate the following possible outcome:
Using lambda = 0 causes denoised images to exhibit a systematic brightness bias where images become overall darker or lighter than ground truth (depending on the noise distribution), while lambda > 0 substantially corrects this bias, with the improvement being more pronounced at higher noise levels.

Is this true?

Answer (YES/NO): YES